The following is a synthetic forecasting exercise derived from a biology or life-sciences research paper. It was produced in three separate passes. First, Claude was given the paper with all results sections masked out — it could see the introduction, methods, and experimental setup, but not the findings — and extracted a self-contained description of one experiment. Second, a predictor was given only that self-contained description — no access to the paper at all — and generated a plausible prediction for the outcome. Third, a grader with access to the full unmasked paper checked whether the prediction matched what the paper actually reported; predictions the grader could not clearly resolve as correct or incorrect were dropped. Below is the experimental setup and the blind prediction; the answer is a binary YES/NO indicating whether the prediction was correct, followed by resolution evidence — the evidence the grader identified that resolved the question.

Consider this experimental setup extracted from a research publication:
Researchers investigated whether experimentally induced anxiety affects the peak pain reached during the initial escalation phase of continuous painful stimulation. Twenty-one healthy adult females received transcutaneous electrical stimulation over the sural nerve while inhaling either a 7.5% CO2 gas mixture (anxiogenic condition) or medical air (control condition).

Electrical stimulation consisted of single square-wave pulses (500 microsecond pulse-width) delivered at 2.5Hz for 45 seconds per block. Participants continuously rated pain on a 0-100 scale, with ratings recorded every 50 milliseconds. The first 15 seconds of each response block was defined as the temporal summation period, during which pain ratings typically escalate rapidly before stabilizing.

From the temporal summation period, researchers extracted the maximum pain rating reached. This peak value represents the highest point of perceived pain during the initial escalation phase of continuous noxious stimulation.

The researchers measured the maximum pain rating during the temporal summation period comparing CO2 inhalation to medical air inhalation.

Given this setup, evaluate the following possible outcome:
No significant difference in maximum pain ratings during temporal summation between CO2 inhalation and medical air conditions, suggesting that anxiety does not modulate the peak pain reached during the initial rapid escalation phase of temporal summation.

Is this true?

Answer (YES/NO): NO